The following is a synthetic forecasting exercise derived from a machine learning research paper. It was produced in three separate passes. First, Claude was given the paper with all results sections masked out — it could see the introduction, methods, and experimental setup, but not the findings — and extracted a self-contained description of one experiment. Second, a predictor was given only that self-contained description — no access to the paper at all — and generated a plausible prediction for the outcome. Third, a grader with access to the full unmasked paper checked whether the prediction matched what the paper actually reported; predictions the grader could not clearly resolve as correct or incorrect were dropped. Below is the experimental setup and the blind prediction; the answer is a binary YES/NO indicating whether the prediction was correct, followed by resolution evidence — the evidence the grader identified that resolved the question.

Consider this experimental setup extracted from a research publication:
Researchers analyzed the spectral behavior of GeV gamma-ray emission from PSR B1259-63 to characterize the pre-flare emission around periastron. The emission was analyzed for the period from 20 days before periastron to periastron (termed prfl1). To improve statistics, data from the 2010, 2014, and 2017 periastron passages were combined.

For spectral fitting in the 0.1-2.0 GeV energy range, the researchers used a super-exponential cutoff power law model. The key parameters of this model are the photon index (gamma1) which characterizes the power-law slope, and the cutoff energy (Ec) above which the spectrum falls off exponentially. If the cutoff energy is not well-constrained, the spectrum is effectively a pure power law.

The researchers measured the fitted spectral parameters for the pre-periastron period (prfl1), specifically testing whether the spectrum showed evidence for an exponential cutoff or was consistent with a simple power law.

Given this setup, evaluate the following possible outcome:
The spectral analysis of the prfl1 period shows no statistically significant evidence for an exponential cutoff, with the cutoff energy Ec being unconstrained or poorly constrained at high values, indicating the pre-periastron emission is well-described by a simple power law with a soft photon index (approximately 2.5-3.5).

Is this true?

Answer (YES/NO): YES